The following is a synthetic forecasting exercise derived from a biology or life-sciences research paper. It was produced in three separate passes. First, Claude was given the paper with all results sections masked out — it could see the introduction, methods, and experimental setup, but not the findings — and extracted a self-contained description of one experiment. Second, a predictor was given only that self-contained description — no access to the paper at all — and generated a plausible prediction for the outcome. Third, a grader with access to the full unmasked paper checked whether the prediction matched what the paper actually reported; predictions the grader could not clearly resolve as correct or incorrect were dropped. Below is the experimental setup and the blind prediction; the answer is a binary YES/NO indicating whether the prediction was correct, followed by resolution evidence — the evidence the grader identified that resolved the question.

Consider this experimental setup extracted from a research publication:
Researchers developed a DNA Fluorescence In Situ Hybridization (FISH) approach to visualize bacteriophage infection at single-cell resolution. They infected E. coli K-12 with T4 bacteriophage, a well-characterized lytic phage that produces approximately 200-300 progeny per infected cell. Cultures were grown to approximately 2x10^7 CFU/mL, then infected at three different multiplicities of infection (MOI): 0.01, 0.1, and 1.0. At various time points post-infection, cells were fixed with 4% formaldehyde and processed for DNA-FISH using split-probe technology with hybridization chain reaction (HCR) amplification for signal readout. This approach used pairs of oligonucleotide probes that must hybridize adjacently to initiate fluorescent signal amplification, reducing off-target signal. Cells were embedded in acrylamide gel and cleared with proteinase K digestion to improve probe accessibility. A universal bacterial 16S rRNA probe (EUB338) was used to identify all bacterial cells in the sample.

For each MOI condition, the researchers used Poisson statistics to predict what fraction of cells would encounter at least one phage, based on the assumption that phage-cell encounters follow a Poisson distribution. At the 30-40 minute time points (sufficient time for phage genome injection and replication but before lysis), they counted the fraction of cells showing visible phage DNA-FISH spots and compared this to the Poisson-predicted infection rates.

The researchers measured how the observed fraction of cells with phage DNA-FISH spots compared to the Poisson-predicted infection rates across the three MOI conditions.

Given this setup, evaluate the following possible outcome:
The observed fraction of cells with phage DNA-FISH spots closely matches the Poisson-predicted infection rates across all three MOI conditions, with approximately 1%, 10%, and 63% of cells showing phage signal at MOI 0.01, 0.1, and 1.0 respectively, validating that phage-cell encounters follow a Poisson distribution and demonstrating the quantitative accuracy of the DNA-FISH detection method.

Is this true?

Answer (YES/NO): NO